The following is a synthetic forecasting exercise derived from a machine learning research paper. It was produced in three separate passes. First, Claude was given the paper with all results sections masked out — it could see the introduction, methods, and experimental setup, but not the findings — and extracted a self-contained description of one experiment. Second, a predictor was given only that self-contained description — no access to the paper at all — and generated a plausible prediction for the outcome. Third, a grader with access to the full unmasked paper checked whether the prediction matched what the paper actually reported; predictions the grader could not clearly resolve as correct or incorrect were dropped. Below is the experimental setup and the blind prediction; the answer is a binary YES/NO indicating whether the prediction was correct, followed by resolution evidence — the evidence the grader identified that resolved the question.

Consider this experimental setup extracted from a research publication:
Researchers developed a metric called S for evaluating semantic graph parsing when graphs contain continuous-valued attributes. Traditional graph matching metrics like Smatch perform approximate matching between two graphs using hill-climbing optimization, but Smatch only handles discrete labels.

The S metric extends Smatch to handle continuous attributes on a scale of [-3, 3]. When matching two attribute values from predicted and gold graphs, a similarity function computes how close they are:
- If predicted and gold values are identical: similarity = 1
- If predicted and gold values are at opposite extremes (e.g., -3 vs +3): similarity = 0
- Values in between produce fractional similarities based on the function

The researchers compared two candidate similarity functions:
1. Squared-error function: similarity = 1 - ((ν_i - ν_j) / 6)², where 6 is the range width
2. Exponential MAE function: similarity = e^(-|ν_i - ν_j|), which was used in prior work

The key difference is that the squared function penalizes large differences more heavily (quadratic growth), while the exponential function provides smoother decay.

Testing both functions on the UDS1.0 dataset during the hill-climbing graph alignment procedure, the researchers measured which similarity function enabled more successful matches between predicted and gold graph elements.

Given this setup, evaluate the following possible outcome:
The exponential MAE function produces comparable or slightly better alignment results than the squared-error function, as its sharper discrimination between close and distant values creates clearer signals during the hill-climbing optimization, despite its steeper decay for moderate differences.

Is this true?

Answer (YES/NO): NO